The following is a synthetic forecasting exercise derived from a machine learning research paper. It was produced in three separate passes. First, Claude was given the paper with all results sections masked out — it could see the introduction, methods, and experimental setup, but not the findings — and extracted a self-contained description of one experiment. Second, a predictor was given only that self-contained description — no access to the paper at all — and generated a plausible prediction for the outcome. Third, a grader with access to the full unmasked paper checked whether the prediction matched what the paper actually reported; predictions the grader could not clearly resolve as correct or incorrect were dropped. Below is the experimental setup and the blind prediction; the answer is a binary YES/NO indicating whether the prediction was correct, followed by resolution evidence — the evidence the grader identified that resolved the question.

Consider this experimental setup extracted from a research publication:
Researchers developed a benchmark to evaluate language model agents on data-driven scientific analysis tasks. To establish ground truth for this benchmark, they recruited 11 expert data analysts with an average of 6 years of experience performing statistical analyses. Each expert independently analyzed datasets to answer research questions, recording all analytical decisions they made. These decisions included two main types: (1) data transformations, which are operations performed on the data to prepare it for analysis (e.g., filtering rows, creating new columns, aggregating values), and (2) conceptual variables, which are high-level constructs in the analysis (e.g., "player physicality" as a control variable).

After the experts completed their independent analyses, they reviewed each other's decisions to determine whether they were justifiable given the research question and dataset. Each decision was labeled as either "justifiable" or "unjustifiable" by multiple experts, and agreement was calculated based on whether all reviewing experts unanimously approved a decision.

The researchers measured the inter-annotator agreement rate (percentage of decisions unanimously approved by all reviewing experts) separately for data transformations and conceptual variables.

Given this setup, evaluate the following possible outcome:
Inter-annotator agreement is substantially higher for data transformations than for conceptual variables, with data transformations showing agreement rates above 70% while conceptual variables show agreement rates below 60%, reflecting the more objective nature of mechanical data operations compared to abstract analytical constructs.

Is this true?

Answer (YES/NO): NO